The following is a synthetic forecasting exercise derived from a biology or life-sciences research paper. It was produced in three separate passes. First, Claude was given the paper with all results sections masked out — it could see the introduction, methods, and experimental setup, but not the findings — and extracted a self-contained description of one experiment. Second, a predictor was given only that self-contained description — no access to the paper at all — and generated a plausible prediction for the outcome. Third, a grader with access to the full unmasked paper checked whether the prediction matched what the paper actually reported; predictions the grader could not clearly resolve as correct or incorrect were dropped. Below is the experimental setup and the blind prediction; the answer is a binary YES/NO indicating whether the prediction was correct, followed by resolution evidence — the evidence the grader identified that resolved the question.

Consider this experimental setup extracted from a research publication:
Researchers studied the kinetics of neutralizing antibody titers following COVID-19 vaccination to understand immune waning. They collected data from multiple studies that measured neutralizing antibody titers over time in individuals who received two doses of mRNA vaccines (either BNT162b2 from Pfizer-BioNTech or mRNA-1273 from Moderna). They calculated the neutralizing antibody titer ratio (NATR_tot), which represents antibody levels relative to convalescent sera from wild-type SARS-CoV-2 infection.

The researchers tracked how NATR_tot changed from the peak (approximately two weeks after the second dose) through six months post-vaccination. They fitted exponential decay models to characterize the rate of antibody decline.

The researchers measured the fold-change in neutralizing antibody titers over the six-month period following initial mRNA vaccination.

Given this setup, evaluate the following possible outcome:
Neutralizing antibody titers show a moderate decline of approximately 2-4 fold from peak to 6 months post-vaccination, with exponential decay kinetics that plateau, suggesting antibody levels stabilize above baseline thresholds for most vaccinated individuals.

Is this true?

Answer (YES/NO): NO